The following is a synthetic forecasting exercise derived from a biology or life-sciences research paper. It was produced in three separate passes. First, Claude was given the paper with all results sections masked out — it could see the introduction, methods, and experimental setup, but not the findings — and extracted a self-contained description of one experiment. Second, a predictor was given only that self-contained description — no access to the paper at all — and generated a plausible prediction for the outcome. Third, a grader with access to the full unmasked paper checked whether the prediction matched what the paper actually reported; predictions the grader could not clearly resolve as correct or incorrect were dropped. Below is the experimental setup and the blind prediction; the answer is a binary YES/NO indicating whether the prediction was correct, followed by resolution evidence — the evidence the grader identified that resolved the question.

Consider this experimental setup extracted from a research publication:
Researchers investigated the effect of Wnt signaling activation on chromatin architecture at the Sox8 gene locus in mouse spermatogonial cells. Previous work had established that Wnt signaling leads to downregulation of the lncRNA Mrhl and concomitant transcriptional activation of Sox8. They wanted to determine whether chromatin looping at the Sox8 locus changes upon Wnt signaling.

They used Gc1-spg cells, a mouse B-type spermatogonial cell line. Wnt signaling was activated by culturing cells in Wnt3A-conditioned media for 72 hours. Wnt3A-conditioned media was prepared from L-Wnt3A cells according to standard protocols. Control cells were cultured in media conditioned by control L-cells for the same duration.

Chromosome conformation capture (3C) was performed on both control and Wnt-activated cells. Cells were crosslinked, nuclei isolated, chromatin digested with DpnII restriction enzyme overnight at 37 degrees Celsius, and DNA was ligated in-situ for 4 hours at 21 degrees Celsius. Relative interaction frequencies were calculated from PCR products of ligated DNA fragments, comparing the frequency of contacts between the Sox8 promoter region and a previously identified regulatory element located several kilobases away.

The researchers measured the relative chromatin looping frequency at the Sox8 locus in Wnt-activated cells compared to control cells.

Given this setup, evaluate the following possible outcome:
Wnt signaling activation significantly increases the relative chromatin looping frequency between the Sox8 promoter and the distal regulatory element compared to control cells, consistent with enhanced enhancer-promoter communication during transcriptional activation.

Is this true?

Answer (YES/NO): YES